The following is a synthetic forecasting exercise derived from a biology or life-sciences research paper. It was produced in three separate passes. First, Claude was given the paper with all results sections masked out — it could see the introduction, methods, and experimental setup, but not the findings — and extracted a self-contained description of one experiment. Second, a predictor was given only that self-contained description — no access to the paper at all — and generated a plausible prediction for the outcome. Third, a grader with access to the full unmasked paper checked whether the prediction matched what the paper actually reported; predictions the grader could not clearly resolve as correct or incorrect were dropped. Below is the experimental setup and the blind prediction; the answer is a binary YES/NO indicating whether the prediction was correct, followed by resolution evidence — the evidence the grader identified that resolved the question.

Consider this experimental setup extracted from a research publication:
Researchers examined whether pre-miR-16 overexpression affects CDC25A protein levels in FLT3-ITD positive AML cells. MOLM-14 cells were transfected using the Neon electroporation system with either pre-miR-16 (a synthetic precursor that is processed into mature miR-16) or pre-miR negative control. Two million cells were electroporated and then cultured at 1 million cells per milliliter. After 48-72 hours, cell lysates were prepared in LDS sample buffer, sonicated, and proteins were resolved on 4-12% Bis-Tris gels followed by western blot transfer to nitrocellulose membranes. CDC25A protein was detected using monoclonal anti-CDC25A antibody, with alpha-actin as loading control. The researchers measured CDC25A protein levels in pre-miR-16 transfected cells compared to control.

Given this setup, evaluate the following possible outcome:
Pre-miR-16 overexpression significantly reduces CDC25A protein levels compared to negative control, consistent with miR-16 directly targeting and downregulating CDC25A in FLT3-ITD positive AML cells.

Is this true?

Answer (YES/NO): YES